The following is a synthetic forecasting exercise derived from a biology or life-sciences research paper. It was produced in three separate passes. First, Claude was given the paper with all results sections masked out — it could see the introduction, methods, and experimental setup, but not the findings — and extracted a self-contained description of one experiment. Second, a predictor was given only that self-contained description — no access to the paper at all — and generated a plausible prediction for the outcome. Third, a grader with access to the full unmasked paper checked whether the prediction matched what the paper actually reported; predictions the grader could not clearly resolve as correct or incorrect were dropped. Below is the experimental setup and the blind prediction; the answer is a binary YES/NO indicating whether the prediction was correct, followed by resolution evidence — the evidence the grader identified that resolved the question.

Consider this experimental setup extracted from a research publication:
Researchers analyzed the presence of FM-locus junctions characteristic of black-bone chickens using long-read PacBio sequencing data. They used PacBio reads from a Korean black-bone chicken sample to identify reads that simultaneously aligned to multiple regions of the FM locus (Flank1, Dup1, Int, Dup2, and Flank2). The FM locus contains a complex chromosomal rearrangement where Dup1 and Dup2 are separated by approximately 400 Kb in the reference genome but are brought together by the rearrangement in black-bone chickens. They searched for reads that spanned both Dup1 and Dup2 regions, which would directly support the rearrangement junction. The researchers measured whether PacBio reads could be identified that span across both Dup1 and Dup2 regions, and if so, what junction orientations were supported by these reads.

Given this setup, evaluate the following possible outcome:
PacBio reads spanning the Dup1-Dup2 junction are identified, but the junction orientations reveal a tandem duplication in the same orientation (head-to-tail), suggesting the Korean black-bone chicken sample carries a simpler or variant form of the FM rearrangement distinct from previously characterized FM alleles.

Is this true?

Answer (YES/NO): NO